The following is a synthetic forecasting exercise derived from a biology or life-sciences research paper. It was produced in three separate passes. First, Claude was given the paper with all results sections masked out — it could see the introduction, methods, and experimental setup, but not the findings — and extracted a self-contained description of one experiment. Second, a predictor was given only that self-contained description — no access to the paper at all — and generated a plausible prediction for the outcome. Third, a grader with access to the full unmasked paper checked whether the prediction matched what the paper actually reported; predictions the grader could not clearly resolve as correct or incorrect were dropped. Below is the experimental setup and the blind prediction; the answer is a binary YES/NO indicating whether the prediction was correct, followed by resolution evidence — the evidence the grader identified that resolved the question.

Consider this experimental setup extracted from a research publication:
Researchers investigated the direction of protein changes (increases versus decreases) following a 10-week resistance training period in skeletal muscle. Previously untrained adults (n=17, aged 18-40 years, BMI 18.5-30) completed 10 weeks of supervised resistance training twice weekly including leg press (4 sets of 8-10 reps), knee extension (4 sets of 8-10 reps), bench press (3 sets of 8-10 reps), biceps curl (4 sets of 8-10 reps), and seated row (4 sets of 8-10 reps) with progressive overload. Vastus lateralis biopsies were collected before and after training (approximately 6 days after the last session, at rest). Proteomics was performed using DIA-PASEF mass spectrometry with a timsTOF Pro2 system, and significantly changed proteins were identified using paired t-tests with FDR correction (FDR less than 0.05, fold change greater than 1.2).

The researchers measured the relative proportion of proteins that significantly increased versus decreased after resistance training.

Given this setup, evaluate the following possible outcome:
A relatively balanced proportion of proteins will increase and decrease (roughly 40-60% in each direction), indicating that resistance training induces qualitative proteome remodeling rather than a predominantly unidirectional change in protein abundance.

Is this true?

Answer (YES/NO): NO